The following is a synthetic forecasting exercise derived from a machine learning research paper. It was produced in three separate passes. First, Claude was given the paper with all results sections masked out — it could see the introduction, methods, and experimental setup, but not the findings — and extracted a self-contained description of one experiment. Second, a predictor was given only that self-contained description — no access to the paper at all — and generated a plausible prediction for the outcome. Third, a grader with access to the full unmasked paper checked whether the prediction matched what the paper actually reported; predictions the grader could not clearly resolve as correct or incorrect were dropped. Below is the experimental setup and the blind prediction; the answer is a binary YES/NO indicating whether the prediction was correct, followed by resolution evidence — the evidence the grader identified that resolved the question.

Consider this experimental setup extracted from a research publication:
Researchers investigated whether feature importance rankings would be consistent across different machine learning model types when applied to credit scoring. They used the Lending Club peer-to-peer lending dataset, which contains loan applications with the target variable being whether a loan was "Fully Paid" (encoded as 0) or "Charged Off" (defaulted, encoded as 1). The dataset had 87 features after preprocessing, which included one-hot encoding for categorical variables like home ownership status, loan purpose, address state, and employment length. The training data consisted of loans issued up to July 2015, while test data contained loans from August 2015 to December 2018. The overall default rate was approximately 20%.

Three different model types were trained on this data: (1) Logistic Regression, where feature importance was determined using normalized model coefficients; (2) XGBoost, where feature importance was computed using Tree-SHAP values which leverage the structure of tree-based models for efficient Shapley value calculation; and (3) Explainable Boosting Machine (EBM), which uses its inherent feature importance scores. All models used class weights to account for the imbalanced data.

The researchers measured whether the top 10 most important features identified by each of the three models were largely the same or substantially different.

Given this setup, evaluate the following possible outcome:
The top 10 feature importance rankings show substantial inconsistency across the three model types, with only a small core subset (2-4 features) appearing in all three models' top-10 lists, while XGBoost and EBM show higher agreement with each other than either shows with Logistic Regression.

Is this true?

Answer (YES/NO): NO